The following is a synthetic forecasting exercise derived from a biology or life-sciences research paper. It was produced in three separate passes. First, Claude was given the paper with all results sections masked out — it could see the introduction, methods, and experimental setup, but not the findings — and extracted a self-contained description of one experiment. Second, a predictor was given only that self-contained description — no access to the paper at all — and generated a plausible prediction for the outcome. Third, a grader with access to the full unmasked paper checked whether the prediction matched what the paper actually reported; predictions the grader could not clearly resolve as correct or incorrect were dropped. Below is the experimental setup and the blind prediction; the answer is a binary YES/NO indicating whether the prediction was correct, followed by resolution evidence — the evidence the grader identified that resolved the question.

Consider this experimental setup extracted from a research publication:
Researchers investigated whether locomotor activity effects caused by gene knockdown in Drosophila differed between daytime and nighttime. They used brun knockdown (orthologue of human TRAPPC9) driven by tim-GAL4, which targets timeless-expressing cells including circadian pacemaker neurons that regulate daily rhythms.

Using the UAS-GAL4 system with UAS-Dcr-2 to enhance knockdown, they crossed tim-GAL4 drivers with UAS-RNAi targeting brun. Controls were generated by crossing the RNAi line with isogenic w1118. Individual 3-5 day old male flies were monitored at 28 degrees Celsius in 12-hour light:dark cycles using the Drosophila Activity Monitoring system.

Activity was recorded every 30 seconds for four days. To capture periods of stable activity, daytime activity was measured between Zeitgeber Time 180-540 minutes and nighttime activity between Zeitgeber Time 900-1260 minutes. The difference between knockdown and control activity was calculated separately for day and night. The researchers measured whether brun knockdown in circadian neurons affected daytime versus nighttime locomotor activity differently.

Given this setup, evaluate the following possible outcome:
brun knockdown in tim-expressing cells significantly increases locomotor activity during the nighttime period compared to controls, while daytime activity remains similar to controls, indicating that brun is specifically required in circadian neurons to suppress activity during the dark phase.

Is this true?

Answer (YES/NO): YES